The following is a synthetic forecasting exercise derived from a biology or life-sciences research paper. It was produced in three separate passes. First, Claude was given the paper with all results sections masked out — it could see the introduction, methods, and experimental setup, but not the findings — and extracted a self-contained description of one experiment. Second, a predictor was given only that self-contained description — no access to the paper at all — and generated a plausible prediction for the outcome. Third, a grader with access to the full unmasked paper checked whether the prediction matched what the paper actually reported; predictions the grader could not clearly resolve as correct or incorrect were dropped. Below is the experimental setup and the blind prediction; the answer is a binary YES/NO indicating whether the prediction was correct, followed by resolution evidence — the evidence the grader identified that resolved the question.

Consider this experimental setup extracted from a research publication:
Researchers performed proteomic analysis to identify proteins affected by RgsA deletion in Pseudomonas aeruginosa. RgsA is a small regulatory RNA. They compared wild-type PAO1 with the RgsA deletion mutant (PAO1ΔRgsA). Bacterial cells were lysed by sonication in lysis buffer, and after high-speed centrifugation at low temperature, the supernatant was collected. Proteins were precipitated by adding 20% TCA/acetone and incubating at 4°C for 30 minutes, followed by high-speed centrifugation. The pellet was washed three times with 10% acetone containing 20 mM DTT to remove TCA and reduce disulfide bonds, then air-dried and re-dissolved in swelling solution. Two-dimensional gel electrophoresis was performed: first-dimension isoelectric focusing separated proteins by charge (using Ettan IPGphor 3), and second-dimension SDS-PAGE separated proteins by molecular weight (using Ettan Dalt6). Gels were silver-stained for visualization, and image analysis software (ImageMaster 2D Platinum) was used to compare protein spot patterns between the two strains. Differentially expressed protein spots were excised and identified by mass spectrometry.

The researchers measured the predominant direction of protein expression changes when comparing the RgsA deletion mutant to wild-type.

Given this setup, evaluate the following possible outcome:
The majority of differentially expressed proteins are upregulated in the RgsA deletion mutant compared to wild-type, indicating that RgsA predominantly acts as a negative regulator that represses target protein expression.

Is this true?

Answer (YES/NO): NO